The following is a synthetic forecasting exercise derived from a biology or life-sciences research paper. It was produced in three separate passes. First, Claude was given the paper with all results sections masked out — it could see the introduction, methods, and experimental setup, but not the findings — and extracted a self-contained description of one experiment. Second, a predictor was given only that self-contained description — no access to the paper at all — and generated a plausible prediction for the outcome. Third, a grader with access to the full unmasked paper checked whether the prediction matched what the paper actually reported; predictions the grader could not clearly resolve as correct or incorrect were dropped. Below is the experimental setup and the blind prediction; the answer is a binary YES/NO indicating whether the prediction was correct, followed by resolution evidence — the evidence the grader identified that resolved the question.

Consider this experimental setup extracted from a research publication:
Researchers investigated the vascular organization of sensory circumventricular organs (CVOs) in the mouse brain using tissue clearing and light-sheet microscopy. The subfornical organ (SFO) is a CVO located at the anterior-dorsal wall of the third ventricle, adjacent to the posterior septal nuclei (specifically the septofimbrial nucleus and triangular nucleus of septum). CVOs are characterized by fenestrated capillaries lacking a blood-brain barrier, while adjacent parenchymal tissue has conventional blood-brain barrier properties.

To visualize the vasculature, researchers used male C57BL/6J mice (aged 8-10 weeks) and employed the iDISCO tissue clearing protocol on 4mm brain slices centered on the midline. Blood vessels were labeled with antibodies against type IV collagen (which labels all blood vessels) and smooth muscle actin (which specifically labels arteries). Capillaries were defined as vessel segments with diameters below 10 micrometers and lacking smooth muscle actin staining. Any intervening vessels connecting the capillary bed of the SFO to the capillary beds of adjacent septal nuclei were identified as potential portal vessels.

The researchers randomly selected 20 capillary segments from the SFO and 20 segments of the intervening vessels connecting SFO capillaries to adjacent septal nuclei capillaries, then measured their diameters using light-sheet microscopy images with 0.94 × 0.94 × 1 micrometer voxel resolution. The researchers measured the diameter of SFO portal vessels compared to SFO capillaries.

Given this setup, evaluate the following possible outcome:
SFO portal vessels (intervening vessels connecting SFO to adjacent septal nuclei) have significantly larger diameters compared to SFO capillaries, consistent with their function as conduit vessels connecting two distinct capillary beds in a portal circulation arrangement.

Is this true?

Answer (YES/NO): YES